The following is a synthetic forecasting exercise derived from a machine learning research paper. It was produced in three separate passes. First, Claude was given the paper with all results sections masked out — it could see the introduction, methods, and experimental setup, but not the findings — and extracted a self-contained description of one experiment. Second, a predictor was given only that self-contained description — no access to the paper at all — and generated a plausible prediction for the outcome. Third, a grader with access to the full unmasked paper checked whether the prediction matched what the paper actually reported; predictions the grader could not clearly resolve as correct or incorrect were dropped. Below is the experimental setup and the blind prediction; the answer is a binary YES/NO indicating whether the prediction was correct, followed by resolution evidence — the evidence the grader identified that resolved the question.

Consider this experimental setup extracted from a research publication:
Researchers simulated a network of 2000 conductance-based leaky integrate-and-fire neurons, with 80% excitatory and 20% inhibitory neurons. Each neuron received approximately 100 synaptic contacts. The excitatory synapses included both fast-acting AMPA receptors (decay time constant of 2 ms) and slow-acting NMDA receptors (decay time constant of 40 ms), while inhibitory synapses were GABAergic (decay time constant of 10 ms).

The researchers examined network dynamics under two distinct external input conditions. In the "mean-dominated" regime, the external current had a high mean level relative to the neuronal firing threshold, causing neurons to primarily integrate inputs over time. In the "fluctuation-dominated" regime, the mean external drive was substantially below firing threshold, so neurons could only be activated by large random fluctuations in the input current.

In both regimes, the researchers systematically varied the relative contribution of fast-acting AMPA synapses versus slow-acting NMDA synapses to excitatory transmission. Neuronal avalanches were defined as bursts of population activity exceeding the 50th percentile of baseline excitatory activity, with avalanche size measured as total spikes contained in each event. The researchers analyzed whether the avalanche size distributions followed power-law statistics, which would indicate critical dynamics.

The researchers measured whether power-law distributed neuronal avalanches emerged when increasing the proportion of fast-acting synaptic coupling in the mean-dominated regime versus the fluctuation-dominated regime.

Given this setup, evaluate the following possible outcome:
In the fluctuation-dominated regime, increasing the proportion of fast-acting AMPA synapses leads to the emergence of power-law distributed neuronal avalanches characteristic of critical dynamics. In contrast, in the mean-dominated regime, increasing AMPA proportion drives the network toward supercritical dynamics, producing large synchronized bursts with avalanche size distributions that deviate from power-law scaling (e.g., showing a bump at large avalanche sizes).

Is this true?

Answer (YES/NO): NO